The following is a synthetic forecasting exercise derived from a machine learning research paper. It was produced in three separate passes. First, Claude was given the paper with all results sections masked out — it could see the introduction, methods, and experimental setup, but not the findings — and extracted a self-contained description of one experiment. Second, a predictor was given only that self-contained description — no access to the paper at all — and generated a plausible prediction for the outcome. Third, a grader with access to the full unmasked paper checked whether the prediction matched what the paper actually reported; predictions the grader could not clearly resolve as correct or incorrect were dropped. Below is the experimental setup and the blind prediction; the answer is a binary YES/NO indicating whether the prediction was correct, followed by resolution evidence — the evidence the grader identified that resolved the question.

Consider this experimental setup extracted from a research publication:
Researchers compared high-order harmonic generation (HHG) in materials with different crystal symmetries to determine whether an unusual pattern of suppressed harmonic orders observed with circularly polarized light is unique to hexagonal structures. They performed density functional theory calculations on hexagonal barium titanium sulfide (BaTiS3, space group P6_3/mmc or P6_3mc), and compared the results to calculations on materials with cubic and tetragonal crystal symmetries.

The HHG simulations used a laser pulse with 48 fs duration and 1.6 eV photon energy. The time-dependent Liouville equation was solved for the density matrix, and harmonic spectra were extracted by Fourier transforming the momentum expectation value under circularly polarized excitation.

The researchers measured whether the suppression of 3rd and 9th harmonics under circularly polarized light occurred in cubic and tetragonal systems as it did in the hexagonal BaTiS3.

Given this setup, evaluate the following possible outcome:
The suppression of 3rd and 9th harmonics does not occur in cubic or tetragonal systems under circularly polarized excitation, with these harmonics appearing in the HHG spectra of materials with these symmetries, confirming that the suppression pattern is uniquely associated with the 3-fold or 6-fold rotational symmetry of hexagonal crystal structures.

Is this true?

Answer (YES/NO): YES